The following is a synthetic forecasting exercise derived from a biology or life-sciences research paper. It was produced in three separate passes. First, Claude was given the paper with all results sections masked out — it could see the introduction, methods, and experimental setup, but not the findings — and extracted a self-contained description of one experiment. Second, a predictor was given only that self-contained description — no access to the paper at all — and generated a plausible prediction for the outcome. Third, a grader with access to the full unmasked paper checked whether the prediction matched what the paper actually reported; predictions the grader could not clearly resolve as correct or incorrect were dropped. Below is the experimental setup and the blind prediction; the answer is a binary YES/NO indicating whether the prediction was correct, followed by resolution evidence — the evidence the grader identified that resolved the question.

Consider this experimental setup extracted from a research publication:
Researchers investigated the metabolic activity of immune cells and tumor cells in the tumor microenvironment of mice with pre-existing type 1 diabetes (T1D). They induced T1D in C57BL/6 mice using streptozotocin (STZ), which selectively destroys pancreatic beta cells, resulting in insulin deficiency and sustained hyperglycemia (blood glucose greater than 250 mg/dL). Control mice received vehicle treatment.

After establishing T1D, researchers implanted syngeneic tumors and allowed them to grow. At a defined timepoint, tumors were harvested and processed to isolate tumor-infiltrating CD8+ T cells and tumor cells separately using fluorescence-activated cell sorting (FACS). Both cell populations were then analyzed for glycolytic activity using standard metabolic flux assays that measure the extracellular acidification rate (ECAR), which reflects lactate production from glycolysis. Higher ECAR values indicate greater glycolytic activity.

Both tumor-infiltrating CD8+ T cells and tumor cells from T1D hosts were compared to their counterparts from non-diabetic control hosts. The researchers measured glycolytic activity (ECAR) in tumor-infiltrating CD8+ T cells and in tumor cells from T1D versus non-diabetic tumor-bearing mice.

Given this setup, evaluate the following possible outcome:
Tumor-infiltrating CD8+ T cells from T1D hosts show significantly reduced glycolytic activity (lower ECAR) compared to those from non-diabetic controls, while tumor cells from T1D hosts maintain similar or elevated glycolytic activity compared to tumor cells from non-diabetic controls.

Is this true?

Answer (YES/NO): NO